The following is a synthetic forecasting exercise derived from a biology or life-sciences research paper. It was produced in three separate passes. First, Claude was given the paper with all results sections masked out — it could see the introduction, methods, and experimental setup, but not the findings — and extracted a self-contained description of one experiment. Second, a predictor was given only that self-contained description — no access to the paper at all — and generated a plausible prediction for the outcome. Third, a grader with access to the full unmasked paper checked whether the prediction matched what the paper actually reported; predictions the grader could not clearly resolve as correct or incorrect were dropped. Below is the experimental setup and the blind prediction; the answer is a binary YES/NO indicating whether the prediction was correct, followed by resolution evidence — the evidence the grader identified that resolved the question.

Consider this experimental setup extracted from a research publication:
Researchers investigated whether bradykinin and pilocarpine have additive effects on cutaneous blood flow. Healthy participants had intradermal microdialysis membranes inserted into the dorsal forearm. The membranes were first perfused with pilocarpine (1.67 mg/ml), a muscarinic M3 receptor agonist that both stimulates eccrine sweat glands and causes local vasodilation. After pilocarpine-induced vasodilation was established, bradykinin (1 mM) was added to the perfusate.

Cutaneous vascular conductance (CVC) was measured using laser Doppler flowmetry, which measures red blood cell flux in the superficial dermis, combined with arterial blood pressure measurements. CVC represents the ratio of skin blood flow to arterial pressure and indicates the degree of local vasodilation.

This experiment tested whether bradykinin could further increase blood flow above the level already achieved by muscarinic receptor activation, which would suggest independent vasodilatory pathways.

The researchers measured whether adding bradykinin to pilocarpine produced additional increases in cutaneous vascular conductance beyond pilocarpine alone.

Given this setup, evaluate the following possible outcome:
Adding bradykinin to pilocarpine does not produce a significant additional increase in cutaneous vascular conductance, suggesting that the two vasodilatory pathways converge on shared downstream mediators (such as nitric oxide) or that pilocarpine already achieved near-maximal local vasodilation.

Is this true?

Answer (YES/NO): YES